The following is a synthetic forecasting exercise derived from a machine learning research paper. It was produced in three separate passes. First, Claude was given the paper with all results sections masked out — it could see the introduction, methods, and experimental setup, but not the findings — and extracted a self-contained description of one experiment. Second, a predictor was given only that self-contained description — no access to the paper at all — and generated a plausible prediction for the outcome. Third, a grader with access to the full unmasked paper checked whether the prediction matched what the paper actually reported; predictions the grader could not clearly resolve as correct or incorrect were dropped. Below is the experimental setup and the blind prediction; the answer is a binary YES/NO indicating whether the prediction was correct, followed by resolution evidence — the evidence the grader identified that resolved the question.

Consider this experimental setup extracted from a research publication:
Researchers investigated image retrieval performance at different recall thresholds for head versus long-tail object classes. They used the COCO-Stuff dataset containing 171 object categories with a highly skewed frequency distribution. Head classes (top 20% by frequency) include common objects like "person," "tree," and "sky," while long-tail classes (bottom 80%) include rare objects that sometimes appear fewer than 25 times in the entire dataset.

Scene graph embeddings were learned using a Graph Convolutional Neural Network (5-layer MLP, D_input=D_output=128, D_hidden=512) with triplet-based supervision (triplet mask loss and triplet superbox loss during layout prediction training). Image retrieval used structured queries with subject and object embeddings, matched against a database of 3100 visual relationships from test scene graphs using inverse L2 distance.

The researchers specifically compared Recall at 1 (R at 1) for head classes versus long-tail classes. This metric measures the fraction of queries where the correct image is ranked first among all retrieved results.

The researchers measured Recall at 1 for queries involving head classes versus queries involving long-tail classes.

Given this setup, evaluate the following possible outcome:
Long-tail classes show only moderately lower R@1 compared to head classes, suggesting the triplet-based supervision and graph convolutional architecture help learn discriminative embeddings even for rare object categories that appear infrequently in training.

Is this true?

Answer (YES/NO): NO